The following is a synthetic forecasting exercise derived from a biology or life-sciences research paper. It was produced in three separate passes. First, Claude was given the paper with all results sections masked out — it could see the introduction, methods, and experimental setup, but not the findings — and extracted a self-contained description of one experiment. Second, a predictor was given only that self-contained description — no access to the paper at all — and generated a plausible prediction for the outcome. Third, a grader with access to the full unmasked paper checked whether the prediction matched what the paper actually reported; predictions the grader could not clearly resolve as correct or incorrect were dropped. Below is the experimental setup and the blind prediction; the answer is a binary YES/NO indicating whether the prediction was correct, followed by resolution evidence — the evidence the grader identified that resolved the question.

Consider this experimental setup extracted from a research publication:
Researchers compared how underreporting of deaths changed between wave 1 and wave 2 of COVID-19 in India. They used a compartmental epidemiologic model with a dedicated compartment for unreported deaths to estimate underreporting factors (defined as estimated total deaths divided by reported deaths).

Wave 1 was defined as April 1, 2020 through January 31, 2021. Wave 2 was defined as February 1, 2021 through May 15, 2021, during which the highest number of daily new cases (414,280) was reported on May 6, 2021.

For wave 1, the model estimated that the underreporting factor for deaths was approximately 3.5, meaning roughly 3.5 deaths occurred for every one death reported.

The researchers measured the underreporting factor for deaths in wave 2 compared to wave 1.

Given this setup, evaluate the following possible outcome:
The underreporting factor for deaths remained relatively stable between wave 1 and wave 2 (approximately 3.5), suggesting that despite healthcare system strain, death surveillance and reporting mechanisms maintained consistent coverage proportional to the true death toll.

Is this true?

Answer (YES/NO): NO